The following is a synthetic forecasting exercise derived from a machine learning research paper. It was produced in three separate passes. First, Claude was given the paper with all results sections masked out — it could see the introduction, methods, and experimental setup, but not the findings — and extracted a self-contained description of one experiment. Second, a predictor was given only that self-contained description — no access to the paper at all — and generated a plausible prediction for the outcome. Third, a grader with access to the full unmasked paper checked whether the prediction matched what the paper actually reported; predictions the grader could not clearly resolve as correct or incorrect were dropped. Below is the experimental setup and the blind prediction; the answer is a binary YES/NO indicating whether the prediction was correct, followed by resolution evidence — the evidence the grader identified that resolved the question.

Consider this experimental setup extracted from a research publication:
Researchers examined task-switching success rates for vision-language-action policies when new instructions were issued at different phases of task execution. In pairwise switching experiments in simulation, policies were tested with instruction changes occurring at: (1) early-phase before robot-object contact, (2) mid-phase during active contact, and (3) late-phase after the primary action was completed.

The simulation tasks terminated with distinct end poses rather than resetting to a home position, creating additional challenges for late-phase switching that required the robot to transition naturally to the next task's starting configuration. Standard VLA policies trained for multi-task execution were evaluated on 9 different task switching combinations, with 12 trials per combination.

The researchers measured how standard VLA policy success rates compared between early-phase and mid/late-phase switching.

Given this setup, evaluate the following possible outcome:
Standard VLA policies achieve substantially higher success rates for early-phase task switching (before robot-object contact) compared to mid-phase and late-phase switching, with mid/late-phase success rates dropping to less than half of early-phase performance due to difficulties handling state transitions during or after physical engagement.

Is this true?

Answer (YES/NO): YES